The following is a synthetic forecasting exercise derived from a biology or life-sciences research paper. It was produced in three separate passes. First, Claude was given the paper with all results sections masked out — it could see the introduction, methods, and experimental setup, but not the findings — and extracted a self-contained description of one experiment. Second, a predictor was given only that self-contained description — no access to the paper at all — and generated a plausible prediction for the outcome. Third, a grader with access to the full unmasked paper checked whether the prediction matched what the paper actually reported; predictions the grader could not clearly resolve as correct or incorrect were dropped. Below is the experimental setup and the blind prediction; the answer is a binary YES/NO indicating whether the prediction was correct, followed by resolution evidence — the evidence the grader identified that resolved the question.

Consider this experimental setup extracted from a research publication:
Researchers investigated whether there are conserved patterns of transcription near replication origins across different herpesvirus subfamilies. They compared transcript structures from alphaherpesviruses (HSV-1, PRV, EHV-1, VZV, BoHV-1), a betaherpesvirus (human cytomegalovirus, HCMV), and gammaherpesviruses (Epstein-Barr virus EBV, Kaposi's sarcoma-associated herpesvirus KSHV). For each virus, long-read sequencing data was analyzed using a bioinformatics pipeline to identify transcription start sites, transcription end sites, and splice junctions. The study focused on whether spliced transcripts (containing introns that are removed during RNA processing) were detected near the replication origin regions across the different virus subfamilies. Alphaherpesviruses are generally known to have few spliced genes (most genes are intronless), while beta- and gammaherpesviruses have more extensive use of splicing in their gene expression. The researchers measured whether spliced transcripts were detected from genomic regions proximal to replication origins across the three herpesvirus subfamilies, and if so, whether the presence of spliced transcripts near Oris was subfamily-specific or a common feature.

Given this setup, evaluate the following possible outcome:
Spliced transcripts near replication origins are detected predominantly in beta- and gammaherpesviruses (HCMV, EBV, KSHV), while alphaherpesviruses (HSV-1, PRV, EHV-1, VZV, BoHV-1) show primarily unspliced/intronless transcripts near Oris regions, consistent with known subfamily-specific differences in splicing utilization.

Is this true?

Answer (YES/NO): NO